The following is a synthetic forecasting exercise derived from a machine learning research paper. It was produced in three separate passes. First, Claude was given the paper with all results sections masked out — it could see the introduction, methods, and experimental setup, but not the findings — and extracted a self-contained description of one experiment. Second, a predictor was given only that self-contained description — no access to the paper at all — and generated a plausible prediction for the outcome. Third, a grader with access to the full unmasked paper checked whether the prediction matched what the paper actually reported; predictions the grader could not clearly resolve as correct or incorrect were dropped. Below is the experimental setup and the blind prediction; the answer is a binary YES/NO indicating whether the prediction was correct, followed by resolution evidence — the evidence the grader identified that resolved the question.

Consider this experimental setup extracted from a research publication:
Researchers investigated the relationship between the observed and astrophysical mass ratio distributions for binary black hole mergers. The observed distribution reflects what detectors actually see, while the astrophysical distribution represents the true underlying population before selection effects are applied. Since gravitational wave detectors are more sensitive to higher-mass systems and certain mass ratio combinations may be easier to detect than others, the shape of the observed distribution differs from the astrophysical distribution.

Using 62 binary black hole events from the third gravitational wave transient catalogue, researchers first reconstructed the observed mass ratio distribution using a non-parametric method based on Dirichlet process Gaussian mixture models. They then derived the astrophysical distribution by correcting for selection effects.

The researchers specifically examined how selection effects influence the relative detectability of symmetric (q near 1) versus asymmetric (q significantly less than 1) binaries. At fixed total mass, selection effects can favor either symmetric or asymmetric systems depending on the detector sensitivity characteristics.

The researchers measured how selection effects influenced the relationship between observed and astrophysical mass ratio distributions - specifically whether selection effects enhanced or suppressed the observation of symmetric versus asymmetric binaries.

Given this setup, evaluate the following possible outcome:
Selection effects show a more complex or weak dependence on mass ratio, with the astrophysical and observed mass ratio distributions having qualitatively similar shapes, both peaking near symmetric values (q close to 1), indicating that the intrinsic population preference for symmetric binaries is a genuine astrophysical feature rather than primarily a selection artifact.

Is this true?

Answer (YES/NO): NO